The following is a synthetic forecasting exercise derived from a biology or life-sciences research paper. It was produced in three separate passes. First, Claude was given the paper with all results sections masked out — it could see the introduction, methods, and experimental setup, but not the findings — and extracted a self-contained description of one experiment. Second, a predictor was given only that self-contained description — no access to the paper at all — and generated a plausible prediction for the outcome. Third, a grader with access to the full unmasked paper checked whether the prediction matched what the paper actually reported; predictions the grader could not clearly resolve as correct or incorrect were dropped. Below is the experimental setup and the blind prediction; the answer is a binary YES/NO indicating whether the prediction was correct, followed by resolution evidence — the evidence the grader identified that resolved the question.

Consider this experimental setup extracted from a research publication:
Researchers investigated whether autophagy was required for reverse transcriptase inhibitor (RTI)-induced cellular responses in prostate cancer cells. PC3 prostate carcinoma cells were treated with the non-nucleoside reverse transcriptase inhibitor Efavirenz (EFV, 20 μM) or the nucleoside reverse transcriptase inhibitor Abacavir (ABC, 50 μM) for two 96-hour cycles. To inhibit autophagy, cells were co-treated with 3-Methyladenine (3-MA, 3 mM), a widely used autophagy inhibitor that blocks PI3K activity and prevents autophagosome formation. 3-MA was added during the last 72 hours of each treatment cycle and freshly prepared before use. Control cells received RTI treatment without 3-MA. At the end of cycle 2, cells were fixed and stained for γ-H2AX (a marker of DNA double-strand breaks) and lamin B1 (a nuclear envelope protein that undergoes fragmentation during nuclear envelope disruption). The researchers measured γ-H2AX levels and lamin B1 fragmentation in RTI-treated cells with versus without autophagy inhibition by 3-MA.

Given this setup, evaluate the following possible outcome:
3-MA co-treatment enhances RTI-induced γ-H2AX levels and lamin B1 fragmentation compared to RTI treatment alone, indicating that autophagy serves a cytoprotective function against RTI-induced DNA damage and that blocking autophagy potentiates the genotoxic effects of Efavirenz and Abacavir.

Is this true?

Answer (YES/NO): NO